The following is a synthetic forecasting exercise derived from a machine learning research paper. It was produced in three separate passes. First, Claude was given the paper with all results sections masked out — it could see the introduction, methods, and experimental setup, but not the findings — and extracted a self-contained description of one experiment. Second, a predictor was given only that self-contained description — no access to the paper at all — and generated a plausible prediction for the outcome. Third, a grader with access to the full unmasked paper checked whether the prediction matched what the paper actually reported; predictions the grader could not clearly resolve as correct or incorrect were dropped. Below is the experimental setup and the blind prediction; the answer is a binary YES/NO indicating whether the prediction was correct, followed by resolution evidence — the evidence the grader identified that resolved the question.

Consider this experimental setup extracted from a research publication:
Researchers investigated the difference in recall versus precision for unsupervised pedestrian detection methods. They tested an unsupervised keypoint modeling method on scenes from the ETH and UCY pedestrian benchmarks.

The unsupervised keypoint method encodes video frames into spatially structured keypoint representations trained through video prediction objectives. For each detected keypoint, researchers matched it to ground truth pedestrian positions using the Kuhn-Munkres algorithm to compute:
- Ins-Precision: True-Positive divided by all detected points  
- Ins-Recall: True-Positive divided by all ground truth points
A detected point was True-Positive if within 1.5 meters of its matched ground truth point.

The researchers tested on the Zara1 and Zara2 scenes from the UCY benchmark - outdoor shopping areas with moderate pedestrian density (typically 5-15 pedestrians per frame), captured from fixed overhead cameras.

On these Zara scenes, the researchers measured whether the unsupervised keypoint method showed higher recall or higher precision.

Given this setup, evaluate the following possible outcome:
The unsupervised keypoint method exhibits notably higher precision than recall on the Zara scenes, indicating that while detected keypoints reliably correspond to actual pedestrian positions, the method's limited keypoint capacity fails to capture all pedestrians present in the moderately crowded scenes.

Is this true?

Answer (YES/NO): NO